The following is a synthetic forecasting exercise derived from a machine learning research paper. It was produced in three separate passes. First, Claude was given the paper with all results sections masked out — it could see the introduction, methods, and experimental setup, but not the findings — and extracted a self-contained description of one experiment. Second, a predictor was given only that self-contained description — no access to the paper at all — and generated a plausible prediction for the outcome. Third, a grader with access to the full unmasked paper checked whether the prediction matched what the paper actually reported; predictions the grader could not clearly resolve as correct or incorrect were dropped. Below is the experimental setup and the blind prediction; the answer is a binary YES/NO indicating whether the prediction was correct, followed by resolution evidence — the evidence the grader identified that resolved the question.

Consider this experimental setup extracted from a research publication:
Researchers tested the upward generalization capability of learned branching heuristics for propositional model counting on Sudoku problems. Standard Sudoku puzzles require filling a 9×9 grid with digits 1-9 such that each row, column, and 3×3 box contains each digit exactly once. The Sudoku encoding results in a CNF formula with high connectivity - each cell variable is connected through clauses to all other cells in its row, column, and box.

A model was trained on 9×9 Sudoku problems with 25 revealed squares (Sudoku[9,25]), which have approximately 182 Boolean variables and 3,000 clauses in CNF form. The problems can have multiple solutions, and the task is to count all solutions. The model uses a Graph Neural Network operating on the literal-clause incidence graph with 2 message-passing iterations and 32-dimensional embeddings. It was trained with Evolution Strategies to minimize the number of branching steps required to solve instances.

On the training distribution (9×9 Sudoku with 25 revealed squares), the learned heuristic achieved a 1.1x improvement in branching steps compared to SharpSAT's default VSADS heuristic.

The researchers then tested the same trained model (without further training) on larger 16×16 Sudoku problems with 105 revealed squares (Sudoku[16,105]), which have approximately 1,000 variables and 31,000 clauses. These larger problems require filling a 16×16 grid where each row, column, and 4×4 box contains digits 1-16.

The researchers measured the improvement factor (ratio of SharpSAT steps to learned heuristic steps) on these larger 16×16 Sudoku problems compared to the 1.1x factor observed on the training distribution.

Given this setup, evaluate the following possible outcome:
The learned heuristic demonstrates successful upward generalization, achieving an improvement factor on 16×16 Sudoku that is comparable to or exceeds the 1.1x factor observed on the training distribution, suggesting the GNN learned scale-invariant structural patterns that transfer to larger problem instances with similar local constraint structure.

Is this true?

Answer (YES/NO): NO